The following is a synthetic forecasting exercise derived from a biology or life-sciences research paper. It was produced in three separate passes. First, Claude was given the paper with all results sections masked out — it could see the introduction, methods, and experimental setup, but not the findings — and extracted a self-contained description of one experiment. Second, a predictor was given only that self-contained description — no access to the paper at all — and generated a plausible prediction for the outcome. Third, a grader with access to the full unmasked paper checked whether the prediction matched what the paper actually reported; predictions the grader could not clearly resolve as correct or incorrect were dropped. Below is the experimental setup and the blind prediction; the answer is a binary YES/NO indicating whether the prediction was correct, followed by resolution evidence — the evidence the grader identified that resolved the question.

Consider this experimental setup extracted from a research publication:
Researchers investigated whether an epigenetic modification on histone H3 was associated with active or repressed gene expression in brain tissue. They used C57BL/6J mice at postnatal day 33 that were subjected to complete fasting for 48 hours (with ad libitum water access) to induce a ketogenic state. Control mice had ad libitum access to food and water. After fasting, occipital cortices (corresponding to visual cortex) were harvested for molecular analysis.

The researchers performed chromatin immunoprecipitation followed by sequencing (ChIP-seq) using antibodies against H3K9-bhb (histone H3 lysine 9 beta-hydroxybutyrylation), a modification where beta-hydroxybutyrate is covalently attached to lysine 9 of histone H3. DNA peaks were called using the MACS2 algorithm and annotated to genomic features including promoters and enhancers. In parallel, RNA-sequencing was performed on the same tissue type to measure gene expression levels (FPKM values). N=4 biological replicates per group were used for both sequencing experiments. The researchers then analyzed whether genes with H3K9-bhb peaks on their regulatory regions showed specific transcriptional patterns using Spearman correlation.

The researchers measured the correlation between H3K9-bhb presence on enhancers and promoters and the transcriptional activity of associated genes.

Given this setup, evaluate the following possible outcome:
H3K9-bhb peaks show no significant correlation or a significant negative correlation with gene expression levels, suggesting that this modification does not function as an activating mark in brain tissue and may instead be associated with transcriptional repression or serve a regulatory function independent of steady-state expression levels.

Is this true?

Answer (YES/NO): NO